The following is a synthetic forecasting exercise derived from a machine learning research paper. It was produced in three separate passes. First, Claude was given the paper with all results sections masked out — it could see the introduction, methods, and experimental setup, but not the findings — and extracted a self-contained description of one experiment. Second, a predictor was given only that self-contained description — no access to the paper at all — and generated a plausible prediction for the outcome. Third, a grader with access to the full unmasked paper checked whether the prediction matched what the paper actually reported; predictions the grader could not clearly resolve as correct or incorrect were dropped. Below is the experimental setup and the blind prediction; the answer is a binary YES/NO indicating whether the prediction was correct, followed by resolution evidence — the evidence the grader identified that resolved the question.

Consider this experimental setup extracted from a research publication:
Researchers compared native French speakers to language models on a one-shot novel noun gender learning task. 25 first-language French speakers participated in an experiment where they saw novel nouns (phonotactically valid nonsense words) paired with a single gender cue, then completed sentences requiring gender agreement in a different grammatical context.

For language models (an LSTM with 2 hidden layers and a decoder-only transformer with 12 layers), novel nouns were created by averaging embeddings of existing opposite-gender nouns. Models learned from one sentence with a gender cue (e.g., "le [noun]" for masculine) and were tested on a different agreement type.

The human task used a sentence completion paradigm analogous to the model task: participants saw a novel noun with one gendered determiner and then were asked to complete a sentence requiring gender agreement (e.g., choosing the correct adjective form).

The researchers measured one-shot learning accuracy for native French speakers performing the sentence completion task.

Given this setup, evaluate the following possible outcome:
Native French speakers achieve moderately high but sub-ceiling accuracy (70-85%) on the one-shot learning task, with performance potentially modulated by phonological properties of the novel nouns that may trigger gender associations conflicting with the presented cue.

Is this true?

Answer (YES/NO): NO